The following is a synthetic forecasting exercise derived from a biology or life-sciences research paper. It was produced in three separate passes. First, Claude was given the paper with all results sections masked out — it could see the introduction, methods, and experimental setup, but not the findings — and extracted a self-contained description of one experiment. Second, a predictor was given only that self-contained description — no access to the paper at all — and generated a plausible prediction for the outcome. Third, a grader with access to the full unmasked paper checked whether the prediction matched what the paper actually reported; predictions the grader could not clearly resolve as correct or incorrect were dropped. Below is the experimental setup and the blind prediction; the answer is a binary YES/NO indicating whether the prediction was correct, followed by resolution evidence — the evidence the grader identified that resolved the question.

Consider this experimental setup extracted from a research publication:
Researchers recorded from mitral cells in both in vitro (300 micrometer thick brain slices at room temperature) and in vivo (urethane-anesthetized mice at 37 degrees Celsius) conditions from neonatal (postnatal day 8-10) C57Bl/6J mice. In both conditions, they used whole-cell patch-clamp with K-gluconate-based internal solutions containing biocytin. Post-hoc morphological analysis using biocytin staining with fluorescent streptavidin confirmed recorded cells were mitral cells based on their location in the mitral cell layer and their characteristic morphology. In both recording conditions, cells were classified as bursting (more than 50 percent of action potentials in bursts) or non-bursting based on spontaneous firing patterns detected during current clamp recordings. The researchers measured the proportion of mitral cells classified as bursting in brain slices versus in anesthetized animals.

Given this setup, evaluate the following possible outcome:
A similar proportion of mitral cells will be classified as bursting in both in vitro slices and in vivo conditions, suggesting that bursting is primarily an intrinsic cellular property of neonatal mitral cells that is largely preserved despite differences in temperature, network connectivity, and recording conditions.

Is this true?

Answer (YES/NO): NO